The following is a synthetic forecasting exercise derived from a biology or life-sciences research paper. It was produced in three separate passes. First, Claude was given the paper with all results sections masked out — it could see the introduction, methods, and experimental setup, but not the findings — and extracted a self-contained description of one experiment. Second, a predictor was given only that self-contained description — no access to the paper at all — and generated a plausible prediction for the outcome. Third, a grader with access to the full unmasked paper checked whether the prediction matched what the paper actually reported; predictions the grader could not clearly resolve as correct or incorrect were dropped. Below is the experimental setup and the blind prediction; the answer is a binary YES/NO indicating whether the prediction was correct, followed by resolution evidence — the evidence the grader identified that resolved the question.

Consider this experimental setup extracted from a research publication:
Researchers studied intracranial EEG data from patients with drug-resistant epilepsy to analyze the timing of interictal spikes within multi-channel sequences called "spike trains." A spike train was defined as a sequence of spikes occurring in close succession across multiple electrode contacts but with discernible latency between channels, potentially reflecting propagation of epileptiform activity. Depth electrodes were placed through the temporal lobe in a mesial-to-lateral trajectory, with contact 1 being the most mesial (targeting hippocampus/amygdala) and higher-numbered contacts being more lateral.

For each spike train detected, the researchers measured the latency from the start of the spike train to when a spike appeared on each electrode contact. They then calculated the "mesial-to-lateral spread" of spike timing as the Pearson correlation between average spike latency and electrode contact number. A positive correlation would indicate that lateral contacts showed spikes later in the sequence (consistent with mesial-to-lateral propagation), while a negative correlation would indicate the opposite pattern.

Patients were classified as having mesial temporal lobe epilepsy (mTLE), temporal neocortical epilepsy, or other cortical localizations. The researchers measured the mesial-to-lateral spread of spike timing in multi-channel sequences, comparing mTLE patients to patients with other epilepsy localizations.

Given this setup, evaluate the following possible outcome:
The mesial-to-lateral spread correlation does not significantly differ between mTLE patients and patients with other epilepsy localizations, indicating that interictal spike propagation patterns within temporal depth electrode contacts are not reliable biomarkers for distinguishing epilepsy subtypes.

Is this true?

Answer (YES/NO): YES